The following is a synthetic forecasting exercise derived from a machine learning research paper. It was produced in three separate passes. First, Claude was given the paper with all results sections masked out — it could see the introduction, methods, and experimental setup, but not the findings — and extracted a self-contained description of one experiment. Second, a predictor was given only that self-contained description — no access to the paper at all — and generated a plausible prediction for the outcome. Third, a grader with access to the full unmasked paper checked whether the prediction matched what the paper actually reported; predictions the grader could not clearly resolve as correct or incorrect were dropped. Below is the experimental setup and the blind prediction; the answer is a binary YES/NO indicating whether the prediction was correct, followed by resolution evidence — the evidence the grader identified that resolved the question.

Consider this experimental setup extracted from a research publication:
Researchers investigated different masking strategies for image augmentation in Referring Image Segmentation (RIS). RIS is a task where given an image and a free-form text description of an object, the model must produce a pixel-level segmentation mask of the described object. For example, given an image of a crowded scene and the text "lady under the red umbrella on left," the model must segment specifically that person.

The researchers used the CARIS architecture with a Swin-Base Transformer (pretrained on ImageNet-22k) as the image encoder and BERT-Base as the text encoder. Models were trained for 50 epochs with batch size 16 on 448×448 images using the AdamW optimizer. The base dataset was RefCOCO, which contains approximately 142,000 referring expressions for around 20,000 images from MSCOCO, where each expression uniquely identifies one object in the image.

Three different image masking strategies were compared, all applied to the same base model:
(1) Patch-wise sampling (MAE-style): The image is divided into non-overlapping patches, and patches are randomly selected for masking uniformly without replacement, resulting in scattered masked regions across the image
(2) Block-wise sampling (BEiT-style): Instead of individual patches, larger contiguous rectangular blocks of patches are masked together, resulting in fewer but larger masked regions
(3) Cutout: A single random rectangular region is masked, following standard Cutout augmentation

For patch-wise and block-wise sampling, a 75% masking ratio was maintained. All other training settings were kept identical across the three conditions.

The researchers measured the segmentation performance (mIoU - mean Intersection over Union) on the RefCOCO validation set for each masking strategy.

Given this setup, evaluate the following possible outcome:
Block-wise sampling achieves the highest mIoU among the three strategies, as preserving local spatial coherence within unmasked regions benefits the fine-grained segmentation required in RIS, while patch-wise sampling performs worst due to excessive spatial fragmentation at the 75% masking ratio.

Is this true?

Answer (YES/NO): NO